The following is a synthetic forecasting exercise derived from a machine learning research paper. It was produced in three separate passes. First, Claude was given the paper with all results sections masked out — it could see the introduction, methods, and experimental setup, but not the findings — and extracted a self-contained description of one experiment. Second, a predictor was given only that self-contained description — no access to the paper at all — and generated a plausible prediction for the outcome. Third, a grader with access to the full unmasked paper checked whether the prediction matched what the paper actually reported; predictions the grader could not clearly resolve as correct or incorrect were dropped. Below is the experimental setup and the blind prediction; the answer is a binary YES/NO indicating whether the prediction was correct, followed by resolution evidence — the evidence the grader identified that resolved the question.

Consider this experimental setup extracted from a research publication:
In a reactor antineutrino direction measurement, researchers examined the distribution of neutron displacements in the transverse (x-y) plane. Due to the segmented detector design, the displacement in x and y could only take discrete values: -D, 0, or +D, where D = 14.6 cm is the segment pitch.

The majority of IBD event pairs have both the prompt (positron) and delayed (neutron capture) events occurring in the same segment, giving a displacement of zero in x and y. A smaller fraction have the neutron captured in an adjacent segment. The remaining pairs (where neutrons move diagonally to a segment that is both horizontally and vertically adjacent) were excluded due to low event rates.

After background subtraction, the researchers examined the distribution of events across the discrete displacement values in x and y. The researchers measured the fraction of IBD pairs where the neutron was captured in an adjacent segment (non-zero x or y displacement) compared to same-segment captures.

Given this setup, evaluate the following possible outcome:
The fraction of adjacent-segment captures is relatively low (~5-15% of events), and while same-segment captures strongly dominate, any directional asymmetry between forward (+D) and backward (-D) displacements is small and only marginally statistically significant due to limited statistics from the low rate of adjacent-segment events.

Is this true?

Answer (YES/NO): NO